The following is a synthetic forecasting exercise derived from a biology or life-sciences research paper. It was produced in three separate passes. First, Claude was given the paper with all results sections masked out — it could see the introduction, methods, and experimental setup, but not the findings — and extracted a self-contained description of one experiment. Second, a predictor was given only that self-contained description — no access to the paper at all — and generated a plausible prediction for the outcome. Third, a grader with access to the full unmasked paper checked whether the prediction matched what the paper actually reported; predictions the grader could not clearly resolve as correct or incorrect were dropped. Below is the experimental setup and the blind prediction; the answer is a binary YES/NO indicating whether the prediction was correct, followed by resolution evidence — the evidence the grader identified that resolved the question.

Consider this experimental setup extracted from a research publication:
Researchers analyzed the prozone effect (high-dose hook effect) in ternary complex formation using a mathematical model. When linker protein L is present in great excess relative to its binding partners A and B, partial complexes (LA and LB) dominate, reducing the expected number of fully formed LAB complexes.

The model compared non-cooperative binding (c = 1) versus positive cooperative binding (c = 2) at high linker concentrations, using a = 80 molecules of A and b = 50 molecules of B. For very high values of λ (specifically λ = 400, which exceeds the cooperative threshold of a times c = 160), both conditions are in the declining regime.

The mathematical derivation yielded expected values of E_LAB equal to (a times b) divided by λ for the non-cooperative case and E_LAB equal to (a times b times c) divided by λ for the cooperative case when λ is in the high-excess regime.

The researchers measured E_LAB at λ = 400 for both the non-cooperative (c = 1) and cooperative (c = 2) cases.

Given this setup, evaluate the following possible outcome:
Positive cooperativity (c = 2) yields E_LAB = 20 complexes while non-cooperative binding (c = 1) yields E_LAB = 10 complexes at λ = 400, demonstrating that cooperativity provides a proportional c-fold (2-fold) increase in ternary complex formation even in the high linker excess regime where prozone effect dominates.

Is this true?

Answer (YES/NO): YES